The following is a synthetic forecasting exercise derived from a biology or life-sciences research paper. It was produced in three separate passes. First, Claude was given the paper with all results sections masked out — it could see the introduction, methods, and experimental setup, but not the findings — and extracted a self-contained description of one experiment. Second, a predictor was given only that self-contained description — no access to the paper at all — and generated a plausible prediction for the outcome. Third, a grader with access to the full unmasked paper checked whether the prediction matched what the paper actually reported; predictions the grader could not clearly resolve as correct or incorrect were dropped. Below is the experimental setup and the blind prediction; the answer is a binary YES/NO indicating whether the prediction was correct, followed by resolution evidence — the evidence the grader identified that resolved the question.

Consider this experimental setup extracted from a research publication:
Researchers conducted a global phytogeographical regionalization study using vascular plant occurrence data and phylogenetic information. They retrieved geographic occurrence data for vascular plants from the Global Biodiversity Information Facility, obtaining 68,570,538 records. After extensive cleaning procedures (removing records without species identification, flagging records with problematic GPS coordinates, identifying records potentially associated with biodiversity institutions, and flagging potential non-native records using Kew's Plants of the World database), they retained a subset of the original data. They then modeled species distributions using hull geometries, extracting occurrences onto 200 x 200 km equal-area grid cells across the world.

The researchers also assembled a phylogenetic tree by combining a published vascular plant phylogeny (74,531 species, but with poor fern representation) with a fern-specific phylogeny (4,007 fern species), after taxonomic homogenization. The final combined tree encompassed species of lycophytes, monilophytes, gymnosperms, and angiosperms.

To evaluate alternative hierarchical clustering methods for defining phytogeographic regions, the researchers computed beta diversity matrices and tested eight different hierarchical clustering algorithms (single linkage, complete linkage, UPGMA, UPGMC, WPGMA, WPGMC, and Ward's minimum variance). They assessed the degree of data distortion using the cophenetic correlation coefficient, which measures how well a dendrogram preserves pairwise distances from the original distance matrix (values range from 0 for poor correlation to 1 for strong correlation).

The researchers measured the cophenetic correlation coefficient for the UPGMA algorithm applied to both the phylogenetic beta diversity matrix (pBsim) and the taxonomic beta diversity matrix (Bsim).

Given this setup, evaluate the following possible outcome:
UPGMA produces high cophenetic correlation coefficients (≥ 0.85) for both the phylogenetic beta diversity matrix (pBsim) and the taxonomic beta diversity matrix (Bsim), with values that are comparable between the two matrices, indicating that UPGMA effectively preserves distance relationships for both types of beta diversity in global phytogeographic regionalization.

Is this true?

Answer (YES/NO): NO